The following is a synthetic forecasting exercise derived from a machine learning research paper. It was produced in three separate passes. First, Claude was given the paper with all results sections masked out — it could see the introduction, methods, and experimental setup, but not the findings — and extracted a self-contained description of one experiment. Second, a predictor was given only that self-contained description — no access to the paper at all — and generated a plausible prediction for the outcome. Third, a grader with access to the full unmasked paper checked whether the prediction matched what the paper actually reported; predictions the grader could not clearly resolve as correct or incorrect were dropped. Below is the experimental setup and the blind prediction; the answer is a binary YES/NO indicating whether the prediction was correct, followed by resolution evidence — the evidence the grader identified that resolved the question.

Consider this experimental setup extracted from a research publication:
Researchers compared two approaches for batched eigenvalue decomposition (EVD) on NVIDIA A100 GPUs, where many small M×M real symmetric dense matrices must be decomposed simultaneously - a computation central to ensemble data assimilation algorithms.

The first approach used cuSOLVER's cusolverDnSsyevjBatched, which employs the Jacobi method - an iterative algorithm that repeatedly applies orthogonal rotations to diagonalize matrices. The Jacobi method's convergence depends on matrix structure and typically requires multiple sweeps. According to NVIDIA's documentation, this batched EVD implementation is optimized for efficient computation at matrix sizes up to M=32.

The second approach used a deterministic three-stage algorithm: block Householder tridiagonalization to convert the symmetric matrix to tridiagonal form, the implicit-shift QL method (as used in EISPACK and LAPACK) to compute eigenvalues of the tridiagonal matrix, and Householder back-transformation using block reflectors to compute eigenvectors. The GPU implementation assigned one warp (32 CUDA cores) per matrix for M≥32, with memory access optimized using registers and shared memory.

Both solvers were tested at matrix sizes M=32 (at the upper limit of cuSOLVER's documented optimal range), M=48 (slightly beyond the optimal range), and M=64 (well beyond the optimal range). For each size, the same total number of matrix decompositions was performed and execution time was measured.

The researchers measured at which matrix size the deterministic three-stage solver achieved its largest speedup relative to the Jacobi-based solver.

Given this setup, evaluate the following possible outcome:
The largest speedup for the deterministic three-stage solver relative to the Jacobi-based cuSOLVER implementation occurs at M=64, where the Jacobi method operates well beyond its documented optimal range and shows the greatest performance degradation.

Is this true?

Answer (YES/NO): NO